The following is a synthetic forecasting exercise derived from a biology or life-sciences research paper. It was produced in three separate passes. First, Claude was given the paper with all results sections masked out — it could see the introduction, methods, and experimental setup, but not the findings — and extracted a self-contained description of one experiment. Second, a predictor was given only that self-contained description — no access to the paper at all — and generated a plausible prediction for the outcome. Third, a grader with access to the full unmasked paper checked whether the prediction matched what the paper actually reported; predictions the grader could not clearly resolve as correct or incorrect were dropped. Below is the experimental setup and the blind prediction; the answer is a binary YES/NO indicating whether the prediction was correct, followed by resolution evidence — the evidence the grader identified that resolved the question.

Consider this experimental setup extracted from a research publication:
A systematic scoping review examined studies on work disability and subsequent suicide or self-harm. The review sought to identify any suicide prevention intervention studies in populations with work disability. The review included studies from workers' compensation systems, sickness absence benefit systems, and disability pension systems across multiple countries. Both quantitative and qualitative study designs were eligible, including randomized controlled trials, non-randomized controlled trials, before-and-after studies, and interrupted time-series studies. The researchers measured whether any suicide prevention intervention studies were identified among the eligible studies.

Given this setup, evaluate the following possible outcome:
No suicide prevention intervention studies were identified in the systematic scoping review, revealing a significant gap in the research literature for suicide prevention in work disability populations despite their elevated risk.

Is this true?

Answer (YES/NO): YES